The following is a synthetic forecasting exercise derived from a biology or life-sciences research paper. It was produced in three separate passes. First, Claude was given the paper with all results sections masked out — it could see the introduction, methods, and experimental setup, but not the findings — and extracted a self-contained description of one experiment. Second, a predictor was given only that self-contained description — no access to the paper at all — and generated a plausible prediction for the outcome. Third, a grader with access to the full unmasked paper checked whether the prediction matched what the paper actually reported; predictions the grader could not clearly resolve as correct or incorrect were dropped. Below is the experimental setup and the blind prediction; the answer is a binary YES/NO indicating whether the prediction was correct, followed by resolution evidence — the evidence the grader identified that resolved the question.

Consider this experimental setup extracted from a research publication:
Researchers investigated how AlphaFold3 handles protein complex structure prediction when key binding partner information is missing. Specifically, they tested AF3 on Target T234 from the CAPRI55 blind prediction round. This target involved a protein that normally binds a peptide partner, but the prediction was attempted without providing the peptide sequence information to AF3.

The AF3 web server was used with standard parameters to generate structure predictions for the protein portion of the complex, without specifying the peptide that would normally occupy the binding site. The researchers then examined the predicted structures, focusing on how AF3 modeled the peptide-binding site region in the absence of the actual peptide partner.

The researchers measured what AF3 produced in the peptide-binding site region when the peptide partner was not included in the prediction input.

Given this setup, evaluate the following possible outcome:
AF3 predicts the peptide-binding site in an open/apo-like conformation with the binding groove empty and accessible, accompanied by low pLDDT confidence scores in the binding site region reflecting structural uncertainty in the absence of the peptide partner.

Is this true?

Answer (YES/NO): NO